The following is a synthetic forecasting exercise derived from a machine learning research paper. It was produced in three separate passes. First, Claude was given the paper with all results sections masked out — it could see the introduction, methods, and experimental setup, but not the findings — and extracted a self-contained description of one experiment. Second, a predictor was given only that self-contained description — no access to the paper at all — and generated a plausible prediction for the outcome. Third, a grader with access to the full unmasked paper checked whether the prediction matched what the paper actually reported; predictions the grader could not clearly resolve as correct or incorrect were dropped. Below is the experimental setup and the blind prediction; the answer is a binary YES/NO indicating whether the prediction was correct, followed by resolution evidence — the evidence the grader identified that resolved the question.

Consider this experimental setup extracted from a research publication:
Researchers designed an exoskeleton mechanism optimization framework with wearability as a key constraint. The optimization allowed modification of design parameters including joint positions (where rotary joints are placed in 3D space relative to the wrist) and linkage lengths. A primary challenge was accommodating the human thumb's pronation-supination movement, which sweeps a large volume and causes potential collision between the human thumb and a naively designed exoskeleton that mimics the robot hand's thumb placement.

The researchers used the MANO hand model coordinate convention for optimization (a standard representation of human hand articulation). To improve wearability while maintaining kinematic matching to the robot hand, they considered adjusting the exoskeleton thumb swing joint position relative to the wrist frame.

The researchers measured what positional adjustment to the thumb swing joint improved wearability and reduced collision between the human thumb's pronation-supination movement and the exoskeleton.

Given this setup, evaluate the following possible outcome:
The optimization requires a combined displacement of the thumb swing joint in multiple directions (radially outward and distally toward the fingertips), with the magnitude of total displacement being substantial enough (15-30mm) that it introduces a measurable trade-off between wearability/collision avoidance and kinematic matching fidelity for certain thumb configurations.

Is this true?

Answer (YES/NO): NO